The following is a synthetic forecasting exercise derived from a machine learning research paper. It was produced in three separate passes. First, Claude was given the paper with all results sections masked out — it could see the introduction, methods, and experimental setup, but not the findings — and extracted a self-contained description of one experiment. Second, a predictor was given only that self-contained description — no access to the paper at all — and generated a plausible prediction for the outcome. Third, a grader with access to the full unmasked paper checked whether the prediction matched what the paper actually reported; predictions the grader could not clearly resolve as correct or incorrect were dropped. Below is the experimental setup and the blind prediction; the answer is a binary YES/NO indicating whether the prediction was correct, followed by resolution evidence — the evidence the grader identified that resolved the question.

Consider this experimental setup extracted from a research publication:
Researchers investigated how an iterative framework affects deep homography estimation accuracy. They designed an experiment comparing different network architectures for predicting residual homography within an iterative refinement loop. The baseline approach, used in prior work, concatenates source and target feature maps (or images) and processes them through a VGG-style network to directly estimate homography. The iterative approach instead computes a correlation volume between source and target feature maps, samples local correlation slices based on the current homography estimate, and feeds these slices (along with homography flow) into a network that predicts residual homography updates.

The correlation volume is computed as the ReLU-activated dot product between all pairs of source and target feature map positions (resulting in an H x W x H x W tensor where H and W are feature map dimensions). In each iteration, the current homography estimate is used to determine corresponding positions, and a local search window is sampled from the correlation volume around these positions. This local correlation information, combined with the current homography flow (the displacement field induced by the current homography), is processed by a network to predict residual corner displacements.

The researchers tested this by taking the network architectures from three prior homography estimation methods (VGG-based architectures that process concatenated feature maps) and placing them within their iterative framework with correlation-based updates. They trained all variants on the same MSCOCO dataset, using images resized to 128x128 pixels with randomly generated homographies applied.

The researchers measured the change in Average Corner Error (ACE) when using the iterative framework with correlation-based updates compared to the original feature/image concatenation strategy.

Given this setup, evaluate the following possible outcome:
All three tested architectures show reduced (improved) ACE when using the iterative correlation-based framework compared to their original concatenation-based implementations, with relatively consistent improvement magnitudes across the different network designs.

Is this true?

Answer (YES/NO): YES